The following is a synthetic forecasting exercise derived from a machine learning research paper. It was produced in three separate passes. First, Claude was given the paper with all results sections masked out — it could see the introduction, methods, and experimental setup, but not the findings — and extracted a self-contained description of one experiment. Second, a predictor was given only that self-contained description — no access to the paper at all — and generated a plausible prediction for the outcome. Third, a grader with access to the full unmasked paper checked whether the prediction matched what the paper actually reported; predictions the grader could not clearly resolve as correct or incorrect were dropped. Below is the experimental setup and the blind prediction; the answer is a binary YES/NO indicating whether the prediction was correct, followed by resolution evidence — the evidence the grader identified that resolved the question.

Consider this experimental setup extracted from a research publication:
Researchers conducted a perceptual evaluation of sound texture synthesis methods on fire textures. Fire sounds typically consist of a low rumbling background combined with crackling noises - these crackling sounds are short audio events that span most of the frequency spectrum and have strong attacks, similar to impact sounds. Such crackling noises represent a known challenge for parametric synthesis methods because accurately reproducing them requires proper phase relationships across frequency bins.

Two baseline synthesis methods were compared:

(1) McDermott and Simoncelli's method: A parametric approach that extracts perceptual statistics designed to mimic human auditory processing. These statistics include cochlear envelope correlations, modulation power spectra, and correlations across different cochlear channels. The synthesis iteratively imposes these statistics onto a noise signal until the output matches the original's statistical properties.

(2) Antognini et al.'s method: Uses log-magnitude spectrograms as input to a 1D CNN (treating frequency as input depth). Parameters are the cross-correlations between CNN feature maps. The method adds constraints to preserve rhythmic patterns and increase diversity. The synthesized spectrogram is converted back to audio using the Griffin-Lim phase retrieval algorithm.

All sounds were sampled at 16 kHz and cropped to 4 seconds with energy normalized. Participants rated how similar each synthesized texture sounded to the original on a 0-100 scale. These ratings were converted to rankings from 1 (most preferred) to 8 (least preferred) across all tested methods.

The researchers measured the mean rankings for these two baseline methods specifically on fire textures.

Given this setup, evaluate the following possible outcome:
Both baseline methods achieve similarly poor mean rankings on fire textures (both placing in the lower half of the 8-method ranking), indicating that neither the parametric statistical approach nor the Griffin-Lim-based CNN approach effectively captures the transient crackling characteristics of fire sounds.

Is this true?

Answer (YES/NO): NO